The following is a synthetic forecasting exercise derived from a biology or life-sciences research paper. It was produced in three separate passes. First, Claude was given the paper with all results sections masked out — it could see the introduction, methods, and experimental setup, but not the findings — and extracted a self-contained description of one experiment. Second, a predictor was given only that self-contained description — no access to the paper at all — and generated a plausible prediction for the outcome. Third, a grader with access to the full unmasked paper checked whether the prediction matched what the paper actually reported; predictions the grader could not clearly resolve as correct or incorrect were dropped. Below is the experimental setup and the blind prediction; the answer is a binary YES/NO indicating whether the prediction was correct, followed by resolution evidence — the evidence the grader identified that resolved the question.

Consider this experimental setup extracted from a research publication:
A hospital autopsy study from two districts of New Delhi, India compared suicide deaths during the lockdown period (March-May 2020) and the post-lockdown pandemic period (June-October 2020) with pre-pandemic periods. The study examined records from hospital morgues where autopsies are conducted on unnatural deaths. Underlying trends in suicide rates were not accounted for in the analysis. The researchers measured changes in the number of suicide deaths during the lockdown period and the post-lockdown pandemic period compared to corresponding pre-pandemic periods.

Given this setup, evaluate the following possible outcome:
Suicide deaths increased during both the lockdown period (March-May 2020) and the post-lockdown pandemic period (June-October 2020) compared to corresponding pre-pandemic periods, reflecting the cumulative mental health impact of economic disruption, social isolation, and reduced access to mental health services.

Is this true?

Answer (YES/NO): NO